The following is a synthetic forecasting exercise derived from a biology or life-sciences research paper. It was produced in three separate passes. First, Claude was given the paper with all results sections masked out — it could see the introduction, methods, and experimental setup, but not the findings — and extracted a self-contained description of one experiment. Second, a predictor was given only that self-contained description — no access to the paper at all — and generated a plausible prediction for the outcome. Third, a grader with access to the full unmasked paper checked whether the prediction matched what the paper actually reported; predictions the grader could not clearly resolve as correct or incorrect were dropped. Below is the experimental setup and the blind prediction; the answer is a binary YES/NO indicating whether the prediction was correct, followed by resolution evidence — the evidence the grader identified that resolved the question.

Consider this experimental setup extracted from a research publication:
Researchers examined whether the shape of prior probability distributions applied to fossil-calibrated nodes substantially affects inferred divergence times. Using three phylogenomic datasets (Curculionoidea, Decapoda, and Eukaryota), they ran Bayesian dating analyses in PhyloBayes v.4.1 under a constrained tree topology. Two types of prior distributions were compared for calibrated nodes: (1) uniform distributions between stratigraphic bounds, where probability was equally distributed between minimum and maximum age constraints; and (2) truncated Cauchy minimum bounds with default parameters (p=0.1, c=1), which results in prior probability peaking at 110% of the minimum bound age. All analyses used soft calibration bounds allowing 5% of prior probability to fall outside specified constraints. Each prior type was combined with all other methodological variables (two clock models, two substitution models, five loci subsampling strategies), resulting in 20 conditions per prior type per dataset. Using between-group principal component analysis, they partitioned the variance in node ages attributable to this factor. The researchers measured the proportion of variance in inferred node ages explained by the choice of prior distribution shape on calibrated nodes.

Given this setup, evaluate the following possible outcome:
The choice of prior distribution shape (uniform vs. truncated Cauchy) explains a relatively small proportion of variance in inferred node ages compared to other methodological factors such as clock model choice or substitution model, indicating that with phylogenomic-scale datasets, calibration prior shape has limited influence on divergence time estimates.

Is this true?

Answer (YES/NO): YES